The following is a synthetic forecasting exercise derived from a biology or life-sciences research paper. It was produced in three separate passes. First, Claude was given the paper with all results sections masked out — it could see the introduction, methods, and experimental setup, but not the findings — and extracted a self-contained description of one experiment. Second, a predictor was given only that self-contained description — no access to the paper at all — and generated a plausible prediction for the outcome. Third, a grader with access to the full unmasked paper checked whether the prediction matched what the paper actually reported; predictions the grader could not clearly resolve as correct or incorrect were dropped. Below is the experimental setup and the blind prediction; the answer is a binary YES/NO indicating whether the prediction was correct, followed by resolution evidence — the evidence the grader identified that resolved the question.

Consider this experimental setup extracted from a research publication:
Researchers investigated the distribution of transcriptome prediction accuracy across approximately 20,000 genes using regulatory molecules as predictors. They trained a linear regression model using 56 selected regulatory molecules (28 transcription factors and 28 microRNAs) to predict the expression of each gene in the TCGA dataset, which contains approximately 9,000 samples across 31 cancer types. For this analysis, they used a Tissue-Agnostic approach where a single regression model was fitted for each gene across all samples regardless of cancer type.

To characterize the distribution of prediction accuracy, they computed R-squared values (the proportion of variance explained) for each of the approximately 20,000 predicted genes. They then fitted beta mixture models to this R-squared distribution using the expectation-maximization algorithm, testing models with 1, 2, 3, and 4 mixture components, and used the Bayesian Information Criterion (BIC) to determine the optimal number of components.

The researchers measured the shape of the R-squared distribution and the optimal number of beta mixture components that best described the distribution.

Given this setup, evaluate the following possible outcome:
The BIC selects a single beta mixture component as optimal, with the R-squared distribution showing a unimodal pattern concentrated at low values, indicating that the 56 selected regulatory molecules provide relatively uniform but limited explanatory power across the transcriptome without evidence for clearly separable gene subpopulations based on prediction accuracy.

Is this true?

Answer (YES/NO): NO